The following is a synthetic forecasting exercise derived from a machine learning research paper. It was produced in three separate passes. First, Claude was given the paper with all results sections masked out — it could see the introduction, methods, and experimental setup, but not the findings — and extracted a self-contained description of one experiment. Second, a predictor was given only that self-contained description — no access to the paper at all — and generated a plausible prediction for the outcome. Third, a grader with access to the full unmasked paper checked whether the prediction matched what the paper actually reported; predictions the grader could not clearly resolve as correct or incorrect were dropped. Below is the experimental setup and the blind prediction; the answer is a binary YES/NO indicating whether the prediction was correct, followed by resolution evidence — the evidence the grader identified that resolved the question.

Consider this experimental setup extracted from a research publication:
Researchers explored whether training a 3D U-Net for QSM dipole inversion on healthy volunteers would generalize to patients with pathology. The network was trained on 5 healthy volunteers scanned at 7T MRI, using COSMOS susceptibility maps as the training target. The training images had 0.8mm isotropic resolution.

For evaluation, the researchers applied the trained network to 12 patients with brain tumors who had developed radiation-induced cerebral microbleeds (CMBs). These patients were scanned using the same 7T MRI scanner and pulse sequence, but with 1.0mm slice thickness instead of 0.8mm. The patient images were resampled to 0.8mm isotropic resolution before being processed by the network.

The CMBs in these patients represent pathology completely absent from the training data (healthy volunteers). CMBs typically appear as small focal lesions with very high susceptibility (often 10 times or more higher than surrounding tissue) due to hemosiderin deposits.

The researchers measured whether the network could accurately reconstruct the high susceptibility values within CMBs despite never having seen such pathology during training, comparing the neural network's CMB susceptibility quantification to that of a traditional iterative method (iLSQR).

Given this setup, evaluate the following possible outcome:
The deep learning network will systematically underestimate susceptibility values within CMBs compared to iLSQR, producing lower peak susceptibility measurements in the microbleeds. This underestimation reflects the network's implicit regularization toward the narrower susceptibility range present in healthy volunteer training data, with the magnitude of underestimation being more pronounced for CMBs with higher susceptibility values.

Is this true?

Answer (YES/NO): NO